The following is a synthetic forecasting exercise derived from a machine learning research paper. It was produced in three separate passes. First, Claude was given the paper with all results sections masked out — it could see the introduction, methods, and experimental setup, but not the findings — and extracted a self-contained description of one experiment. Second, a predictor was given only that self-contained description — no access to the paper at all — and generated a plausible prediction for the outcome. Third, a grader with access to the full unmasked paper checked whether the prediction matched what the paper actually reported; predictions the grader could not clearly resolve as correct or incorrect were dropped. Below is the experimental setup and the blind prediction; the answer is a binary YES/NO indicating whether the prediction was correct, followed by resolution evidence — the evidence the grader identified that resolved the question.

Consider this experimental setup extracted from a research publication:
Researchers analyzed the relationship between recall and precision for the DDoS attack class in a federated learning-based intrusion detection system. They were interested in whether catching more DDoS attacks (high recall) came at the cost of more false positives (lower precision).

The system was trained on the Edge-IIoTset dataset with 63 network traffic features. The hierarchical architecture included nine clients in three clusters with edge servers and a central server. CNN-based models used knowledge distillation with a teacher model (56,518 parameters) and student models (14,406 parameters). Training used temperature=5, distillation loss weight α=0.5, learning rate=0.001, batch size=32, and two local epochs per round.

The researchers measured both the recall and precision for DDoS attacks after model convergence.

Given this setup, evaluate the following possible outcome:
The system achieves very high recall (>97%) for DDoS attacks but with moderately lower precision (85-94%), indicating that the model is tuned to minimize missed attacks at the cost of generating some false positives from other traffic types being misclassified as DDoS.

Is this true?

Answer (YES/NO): YES